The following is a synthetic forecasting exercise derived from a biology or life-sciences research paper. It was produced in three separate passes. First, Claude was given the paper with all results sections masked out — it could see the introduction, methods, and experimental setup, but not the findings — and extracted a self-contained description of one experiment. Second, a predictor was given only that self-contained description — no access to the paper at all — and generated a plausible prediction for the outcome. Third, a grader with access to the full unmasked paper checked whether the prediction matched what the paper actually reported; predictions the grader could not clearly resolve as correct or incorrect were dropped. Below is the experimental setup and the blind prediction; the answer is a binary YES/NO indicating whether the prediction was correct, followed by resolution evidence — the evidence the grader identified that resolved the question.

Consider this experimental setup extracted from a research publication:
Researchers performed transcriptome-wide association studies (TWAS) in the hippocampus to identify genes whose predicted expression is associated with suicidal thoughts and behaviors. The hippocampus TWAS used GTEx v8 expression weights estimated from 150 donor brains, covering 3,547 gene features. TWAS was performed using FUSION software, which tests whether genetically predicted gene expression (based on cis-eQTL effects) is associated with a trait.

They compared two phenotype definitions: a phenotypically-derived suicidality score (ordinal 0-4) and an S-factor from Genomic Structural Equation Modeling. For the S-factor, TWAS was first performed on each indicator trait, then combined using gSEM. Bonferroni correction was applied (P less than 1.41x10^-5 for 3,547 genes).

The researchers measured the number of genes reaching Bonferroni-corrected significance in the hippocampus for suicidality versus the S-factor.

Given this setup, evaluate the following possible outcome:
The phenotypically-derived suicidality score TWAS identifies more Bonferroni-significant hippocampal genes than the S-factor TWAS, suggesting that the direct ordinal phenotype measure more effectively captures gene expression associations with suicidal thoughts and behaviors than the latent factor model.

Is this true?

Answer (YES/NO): NO